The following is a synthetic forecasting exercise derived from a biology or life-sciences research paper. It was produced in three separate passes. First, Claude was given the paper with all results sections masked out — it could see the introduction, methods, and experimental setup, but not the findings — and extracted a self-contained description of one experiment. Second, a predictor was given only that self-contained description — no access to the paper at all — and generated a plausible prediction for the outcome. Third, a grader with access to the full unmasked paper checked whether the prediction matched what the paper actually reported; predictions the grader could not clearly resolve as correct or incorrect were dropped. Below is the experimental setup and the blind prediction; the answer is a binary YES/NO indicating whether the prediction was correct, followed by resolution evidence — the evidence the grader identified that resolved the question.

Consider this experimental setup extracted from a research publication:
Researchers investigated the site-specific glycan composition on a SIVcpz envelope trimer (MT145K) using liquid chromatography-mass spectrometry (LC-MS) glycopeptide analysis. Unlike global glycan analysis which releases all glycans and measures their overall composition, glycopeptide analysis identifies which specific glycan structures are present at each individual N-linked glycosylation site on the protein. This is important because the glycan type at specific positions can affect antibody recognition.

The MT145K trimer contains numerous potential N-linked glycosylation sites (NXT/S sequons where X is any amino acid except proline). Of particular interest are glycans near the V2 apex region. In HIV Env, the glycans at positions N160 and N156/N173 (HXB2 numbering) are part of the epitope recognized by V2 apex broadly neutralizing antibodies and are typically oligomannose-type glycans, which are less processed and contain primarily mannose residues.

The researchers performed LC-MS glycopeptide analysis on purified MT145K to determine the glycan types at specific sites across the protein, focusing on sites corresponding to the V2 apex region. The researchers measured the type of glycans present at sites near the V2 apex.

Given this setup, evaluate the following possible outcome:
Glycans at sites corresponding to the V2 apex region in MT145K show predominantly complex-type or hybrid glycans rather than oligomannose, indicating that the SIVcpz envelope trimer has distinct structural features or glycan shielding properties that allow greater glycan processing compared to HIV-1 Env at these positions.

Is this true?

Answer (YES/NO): NO